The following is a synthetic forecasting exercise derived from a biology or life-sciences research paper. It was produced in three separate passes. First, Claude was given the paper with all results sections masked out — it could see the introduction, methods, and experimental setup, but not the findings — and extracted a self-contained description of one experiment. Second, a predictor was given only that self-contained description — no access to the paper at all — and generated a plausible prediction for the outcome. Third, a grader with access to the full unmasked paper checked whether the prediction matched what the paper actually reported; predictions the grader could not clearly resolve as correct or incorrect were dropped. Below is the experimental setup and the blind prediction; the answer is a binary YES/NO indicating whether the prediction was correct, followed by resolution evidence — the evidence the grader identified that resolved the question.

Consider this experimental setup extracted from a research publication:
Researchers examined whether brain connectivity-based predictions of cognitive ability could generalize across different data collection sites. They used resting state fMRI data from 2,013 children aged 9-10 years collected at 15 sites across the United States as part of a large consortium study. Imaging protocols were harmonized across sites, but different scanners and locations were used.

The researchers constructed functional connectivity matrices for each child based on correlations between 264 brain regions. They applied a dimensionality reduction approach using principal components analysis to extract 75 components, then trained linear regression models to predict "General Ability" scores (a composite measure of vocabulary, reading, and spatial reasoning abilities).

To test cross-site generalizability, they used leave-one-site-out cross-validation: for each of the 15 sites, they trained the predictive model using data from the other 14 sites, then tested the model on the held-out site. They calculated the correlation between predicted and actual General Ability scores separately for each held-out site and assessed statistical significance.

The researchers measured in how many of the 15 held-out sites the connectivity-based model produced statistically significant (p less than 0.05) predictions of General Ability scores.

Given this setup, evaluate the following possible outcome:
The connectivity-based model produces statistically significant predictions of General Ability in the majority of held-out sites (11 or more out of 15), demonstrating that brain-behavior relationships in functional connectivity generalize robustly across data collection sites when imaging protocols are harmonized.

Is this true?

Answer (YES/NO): YES